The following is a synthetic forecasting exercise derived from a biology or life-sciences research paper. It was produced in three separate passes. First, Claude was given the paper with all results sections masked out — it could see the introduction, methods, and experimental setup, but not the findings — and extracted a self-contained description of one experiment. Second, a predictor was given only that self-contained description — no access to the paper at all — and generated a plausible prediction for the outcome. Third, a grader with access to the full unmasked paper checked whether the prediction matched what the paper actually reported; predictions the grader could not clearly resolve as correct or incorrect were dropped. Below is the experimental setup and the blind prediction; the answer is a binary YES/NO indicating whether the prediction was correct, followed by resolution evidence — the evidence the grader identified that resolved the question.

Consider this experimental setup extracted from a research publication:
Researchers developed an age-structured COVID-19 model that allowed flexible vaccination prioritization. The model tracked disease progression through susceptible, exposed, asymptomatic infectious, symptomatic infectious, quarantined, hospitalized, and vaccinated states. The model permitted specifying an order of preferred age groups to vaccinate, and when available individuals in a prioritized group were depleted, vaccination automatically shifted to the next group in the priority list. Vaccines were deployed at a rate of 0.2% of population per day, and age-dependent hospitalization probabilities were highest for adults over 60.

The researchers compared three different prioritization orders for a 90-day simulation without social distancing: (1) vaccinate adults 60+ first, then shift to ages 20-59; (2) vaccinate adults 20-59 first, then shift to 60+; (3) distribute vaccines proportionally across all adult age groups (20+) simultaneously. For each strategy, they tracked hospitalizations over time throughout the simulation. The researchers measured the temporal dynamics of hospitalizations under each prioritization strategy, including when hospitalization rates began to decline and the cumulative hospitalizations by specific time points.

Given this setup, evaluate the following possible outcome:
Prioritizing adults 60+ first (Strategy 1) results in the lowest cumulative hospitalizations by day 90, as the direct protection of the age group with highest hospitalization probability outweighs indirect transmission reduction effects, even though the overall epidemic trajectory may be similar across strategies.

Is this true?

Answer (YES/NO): YES